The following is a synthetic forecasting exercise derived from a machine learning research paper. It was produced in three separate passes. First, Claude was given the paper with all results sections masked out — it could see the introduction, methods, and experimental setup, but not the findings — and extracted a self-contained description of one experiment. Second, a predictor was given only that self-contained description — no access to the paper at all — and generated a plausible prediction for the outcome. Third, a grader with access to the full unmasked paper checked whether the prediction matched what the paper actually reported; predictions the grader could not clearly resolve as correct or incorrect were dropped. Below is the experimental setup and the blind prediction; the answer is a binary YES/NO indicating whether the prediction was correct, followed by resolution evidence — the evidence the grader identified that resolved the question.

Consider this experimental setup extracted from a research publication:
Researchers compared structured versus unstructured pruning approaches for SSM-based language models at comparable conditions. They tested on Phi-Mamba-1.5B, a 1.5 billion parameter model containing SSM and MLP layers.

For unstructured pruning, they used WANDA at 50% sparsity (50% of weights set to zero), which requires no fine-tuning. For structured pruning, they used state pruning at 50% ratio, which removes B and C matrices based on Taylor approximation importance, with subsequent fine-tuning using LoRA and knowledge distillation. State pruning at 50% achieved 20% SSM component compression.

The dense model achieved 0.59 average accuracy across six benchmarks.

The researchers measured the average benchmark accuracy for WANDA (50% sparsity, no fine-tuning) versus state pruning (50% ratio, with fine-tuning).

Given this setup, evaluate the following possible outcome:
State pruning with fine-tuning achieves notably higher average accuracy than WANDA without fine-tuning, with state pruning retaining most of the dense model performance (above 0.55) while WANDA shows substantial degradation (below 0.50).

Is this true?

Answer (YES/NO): NO